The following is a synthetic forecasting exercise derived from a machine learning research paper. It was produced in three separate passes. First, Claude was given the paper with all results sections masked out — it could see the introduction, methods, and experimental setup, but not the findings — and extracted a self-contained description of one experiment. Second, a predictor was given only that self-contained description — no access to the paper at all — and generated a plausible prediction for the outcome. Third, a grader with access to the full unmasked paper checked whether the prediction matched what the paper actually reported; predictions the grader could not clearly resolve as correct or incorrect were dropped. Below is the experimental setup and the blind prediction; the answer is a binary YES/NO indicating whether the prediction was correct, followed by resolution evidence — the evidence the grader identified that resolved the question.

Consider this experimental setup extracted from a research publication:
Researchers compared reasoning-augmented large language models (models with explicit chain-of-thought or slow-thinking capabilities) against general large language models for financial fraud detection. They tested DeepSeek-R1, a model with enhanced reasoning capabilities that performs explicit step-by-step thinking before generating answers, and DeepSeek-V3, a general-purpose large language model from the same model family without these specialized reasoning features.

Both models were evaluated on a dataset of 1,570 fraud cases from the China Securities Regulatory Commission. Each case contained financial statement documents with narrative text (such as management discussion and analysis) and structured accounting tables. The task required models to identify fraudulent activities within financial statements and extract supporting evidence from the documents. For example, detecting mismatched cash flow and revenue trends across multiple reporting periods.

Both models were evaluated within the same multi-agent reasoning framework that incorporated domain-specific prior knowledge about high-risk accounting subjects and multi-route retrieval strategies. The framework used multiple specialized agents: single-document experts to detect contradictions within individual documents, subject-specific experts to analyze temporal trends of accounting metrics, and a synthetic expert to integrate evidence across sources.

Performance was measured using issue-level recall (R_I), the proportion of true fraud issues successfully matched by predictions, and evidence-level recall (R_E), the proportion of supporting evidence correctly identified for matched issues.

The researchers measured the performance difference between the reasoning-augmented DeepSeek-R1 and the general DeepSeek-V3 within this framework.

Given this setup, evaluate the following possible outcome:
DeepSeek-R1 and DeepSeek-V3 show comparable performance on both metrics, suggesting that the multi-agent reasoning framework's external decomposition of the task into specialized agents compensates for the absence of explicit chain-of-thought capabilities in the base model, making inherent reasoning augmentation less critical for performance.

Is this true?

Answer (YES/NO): NO